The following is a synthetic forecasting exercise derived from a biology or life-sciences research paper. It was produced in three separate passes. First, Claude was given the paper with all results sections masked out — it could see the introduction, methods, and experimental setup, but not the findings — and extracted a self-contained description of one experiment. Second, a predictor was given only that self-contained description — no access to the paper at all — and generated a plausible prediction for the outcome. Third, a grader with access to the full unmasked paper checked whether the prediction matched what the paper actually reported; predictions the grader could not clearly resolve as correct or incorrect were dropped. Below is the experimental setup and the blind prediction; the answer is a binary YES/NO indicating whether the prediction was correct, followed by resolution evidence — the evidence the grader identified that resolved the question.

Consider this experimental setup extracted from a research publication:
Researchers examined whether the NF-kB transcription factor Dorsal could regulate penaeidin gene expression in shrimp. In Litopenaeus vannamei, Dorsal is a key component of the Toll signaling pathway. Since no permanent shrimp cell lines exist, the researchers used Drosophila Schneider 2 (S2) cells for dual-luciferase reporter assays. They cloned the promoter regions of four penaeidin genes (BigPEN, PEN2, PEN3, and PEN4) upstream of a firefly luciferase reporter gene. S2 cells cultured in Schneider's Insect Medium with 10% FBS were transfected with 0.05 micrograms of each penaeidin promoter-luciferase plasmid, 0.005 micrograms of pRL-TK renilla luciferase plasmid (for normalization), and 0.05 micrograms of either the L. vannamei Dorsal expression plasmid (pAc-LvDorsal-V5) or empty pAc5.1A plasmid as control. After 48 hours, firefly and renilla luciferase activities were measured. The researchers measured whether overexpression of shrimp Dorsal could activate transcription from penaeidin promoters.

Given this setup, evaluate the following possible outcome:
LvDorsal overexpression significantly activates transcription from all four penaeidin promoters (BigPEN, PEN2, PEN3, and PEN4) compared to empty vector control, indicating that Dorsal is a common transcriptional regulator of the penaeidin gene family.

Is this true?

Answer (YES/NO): YES